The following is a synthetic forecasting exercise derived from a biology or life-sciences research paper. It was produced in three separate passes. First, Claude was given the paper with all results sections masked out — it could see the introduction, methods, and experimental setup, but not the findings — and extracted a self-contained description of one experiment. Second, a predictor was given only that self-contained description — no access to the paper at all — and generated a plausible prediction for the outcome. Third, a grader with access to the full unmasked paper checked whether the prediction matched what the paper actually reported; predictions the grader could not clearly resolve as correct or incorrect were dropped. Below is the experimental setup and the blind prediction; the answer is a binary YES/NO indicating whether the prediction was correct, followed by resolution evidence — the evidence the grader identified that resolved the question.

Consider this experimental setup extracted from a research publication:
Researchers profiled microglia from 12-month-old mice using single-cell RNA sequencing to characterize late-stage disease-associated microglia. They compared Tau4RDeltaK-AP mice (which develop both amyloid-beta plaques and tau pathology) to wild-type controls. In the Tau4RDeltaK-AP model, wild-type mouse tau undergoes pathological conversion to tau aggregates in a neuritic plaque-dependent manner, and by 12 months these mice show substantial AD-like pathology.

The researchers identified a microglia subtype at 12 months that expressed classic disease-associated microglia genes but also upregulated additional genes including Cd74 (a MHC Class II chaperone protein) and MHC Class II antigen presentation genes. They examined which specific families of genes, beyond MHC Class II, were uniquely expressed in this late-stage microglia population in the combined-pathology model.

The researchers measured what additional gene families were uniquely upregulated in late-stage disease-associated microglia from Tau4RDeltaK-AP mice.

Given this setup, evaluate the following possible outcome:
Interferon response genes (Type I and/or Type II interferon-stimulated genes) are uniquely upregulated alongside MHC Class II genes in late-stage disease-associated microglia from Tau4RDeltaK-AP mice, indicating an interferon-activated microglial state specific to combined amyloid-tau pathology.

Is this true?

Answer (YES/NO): NO